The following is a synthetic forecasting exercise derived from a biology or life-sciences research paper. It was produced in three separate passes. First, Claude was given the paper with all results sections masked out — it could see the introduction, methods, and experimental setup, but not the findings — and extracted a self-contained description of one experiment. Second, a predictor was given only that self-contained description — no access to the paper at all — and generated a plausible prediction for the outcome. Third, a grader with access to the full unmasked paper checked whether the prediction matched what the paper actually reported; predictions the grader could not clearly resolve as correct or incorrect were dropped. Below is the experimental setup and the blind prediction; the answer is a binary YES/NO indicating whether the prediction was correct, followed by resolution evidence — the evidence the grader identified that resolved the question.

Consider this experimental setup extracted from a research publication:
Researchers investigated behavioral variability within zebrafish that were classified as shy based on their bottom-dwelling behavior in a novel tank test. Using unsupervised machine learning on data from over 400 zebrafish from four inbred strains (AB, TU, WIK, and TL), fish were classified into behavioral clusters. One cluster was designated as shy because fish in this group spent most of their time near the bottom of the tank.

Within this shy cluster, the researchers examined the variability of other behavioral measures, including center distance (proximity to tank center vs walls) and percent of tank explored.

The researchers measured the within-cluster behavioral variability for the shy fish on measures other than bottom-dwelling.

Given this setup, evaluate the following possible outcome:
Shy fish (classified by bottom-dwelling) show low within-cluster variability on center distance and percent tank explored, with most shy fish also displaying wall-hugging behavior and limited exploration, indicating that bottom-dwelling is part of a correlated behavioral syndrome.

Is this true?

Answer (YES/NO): NO